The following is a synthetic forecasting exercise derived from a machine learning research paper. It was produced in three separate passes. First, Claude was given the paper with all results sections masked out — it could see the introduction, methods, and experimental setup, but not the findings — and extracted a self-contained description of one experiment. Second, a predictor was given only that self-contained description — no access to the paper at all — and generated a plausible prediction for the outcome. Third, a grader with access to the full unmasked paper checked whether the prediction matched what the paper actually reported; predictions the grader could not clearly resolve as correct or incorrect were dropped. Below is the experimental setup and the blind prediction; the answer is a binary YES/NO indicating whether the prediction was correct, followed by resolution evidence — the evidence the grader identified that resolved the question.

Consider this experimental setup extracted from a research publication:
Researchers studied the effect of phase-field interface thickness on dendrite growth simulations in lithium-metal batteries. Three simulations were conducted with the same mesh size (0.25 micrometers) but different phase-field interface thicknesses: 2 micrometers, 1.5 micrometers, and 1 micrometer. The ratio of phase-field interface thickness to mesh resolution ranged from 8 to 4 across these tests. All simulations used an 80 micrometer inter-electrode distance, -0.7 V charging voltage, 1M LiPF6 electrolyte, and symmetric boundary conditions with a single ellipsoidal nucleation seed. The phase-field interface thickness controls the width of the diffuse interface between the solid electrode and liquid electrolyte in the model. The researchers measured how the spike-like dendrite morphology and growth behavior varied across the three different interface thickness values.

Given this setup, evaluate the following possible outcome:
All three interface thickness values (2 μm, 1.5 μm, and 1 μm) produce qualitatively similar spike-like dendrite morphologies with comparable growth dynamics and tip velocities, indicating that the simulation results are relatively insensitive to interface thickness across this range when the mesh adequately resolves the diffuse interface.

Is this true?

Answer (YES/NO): NO